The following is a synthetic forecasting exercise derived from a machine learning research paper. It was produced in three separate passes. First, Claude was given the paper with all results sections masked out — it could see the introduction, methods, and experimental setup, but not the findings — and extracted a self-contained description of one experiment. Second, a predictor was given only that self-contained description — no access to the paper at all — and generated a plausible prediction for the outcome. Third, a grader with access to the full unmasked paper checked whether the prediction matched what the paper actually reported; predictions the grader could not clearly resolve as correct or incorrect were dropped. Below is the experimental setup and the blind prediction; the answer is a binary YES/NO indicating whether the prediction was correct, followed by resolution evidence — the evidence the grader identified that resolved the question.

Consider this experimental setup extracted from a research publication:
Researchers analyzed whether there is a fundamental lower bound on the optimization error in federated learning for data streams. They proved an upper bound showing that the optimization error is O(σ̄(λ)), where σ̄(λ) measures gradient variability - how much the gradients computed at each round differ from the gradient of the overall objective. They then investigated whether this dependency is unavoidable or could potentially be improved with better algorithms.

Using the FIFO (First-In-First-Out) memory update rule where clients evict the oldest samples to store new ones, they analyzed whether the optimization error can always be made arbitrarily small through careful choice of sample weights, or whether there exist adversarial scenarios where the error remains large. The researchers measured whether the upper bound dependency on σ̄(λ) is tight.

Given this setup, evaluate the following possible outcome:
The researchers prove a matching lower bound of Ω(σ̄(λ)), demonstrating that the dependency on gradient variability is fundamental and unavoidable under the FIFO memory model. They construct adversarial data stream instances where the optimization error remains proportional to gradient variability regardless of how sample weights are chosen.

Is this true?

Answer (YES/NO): YES